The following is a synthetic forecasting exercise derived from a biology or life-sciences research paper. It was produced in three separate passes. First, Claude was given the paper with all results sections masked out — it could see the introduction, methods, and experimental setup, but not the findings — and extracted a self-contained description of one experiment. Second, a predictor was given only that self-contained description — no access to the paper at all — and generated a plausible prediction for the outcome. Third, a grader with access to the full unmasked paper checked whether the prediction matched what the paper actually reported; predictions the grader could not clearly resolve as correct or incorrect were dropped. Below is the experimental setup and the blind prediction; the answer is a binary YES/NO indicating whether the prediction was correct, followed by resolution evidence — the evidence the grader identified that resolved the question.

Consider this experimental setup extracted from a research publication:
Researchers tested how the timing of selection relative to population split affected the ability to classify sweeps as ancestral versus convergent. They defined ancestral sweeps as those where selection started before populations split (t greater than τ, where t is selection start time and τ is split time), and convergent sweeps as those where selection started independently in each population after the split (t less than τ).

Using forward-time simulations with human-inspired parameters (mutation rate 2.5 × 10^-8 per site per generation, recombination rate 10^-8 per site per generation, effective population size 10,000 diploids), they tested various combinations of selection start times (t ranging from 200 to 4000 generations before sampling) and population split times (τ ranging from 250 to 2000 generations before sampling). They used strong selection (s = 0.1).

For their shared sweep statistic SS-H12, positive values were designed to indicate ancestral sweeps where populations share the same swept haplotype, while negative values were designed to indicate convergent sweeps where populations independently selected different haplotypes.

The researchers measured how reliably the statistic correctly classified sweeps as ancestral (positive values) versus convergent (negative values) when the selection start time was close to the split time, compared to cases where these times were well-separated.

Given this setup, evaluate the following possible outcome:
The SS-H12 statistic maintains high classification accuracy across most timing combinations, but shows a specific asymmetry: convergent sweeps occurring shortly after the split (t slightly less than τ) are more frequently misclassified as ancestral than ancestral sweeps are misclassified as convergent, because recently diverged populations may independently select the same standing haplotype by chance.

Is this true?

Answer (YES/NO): NO